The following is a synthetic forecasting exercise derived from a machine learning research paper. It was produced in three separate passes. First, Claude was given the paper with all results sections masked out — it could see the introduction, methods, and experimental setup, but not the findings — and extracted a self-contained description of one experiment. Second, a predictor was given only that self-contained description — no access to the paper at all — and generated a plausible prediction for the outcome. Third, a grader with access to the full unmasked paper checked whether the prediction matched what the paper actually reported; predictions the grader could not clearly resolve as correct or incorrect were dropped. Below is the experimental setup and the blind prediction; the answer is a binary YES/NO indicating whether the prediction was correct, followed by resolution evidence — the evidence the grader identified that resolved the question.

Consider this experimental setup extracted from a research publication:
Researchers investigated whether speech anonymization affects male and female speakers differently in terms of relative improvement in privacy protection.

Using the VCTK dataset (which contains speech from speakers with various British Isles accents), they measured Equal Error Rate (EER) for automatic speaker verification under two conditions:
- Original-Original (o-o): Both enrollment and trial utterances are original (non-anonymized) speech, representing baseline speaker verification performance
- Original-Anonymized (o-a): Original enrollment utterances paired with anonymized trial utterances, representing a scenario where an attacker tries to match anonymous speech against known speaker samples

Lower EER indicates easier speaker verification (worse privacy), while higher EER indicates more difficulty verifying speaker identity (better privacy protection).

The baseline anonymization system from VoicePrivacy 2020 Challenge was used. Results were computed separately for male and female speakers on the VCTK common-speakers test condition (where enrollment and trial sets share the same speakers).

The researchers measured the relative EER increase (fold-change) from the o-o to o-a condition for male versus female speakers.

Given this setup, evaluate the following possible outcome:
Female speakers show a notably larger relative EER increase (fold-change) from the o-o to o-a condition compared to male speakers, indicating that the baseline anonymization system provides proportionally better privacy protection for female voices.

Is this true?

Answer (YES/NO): NO